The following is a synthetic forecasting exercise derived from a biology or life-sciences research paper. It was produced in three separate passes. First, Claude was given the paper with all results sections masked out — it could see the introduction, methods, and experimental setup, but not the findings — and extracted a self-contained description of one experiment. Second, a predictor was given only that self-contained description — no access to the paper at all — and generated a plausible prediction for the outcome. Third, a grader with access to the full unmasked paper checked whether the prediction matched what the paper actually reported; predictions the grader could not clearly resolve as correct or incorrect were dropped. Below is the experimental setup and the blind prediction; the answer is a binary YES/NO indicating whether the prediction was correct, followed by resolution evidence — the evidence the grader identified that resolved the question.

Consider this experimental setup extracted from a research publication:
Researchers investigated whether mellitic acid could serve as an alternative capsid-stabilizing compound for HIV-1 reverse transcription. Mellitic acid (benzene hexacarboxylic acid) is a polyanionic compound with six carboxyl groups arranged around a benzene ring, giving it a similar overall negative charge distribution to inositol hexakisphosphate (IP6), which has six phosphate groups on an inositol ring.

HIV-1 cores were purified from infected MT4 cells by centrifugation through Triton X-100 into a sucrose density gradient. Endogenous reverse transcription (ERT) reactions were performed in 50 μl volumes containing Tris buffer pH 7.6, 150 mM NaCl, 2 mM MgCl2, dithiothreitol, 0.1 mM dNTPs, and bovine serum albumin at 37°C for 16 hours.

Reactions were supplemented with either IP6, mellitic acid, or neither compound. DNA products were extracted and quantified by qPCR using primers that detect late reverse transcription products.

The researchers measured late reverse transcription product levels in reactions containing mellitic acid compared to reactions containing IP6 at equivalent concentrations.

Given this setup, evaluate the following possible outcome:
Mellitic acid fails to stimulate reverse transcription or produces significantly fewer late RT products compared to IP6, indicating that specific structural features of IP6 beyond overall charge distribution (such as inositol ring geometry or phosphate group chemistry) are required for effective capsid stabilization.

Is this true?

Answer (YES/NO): NO